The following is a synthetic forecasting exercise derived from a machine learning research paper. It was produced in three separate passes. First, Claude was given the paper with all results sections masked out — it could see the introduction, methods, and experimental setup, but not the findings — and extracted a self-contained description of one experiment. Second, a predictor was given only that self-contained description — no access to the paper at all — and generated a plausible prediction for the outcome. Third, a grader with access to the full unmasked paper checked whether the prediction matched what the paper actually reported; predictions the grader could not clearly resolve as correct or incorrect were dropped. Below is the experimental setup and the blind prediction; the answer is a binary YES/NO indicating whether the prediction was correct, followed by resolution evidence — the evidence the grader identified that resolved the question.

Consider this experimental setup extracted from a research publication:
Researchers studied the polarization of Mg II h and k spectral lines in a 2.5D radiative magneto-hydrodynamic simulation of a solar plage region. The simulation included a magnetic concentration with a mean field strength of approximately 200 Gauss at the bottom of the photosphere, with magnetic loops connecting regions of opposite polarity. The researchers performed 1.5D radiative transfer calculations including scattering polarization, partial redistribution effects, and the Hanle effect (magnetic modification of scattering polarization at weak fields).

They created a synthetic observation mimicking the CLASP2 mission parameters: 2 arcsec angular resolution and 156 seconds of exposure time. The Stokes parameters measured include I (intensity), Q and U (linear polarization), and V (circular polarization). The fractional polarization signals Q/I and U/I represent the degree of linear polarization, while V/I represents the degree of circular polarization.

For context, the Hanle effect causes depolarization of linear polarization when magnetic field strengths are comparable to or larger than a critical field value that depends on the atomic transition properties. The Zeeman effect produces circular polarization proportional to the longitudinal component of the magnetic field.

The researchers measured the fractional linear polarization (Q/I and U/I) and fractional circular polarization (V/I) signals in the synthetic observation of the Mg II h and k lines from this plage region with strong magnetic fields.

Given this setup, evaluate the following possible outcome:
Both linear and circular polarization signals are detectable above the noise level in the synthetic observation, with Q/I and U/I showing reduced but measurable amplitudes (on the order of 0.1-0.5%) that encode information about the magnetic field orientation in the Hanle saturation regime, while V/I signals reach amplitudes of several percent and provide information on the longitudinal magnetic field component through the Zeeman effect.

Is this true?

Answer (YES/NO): NO